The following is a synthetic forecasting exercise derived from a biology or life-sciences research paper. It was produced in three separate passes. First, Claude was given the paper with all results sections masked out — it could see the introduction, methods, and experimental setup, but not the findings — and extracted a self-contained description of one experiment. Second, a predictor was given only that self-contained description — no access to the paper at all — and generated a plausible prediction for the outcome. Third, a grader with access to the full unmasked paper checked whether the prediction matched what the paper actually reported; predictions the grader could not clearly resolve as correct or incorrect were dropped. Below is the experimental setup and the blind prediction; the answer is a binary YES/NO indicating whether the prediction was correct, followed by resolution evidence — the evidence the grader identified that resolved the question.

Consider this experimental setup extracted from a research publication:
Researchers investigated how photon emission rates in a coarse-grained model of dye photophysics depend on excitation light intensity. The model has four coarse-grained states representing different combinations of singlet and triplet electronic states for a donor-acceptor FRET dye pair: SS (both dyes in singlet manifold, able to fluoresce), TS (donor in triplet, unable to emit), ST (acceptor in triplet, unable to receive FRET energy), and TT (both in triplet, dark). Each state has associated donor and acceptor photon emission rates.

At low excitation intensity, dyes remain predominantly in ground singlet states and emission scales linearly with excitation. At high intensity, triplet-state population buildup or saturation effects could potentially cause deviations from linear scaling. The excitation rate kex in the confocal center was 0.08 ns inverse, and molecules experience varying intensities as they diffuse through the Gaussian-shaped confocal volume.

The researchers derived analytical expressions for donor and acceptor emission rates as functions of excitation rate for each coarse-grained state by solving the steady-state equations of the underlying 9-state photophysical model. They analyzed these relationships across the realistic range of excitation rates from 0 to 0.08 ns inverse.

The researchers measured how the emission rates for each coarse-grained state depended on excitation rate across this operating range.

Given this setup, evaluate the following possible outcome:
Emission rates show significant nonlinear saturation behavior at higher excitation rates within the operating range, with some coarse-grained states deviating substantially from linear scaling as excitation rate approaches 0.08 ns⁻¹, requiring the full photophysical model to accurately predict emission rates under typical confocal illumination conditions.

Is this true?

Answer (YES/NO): NO